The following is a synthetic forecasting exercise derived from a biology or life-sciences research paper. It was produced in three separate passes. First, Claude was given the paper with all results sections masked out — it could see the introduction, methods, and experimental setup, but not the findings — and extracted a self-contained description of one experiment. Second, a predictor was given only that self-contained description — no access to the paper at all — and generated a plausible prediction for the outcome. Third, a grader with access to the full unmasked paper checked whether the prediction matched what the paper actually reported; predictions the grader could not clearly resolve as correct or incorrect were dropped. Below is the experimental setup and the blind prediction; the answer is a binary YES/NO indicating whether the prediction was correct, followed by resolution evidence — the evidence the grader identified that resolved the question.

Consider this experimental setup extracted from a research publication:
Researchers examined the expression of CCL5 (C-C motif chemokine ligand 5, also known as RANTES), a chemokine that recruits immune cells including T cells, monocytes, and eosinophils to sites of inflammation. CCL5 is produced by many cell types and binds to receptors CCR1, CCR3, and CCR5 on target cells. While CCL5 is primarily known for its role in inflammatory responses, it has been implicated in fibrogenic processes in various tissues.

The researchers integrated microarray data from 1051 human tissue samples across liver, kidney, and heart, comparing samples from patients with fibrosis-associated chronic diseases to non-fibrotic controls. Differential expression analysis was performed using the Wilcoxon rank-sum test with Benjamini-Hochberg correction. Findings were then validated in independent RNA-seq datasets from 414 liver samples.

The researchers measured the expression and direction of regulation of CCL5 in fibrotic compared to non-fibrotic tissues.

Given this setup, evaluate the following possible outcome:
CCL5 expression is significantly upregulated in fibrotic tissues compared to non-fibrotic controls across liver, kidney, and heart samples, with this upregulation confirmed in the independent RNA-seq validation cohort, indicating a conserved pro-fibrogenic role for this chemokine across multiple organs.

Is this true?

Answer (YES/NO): YES